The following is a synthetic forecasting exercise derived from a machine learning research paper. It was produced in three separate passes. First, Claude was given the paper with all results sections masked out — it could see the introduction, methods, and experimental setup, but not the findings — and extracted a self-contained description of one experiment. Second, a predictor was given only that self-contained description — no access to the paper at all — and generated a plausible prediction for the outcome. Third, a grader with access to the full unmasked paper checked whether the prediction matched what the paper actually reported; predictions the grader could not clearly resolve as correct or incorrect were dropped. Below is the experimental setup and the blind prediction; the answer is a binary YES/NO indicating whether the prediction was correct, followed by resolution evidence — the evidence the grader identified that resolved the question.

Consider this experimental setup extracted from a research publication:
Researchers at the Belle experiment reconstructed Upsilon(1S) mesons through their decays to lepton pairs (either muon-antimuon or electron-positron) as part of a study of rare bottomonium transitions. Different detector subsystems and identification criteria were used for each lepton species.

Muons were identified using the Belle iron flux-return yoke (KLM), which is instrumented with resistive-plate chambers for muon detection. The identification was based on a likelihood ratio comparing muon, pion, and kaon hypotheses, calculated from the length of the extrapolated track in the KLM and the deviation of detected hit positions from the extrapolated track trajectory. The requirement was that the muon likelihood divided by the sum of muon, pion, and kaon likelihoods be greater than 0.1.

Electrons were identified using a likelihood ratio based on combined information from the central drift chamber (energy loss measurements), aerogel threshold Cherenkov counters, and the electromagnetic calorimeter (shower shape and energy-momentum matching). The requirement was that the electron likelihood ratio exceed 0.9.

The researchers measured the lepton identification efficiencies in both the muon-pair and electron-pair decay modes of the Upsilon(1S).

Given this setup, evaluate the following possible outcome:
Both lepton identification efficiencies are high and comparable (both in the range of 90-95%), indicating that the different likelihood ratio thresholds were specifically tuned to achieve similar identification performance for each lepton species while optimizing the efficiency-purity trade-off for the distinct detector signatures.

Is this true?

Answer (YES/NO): YES